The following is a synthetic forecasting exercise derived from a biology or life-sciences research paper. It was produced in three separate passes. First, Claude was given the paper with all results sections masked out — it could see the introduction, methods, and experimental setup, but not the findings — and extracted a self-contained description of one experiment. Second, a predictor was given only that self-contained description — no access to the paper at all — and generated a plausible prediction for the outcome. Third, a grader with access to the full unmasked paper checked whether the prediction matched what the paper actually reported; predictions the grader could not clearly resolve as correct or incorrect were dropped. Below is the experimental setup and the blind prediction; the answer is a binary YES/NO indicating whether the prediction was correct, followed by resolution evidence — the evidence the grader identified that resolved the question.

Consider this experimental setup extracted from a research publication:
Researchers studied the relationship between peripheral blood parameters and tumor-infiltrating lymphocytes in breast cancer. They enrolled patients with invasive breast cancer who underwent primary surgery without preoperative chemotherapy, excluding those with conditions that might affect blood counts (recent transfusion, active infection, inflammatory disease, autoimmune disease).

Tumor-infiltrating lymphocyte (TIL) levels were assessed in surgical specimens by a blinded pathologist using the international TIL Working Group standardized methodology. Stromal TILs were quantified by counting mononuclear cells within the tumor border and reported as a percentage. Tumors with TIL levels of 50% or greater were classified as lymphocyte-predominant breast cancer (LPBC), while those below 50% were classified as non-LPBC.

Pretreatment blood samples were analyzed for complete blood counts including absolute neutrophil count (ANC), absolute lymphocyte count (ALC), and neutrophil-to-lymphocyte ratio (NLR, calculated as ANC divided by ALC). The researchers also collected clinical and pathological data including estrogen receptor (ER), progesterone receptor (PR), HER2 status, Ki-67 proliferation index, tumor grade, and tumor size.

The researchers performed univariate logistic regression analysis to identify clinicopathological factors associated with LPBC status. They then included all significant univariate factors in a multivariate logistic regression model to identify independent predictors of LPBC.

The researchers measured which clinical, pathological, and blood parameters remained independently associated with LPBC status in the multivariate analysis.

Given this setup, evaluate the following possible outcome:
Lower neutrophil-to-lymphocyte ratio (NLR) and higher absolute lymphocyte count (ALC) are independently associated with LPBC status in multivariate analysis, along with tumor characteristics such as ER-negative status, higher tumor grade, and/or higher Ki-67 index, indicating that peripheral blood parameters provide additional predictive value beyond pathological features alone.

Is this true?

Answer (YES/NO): NO